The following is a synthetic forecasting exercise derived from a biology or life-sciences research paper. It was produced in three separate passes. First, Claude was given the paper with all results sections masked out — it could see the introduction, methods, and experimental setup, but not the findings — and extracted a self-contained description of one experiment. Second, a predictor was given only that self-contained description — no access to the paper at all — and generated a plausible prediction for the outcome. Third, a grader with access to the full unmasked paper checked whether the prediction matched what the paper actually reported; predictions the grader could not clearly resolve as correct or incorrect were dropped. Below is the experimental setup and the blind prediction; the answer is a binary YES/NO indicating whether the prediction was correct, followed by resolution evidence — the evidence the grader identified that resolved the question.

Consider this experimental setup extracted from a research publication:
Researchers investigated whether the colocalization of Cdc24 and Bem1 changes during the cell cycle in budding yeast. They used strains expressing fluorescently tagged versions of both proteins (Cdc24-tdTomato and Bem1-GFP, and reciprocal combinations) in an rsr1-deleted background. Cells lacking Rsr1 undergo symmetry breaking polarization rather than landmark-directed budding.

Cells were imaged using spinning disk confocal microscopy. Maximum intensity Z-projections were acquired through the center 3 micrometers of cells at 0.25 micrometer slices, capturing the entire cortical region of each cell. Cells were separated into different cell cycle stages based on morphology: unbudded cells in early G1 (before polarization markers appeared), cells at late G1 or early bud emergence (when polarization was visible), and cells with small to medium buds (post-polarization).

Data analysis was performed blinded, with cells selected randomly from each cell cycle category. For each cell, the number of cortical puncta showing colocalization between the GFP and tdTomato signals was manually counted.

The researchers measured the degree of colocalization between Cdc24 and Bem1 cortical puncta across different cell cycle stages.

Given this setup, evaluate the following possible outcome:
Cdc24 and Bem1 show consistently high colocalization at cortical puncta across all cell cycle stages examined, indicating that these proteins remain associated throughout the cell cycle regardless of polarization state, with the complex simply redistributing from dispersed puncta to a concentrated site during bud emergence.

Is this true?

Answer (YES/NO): NO